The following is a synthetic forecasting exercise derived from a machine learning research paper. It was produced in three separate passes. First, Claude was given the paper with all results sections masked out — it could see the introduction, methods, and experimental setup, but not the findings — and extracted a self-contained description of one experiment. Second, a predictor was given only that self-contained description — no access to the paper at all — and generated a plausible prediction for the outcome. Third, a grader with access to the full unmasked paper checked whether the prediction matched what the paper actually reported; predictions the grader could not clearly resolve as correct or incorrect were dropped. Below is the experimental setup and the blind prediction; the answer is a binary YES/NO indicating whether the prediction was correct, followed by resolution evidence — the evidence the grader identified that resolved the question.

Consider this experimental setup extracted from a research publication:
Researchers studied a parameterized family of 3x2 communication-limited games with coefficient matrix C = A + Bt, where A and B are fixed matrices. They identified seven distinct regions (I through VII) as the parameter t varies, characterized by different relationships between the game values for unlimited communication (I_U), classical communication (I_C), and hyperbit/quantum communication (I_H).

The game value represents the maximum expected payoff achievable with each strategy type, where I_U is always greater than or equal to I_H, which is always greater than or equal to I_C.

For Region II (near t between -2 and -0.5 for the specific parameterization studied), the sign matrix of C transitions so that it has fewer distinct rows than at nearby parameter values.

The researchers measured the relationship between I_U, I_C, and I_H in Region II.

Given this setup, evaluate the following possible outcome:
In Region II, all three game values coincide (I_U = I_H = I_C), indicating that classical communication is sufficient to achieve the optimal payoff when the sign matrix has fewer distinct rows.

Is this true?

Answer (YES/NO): YES